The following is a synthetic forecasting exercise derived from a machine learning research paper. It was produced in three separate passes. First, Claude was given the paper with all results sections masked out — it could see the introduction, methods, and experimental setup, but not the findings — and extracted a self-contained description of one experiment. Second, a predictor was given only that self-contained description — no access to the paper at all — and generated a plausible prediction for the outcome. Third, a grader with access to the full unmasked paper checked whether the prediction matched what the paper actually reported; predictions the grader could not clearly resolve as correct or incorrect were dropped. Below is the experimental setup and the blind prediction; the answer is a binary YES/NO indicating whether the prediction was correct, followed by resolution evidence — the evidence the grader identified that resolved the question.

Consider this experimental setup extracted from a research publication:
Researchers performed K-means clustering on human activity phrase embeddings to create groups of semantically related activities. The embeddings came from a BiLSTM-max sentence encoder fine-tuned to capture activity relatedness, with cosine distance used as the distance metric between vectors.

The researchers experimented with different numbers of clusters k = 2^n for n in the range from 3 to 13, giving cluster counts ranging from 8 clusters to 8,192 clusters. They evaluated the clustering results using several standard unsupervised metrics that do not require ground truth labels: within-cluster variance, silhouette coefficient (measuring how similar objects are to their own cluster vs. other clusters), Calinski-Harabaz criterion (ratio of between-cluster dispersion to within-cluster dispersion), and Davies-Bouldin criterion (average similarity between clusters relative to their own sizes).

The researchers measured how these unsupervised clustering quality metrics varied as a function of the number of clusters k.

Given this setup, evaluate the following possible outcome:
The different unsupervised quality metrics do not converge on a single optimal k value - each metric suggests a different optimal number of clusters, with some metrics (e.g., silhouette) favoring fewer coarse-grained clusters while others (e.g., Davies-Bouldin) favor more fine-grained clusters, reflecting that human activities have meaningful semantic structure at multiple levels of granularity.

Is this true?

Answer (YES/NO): NO